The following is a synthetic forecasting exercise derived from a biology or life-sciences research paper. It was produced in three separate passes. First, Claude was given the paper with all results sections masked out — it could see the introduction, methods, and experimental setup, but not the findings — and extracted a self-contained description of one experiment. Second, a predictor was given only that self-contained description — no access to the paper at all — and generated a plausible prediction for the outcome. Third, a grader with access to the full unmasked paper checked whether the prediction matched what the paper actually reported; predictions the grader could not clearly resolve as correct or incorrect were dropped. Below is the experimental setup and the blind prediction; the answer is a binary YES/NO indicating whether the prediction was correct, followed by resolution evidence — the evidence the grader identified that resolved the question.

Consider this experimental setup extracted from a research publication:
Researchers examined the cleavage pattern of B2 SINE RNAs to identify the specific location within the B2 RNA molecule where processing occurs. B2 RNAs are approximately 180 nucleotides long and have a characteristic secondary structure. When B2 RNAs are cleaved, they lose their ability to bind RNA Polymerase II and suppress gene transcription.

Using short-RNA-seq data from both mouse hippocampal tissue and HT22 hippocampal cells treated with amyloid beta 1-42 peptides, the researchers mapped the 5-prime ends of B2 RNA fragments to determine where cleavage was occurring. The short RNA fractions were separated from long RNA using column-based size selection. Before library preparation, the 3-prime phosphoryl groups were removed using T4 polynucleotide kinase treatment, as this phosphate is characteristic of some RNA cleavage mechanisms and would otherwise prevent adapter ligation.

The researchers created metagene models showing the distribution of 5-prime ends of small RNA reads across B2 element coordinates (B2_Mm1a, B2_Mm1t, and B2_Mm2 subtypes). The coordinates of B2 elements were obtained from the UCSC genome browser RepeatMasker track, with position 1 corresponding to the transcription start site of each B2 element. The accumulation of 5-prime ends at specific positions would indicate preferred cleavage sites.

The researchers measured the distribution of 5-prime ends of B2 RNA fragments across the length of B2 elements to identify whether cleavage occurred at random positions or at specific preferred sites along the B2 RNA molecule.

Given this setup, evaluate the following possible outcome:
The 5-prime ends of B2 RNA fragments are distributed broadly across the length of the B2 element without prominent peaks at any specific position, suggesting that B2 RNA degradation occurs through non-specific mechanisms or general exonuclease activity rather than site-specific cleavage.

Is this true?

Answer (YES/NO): NO